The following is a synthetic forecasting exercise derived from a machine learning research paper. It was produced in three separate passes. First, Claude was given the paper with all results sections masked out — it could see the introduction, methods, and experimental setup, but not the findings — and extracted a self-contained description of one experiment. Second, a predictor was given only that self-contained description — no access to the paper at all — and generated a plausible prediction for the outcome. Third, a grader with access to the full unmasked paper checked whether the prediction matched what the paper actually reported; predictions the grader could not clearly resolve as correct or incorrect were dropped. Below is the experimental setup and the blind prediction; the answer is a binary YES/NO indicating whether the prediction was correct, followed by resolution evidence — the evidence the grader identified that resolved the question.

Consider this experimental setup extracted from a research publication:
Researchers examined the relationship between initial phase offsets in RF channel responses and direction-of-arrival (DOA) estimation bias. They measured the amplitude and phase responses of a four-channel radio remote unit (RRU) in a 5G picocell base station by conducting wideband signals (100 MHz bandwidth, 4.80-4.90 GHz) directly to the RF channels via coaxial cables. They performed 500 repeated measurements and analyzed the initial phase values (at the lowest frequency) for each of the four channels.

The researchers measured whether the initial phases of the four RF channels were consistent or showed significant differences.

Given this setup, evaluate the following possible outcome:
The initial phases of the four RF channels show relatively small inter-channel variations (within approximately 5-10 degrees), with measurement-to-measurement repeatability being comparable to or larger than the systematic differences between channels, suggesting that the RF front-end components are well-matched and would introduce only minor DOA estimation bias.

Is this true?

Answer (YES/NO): NO